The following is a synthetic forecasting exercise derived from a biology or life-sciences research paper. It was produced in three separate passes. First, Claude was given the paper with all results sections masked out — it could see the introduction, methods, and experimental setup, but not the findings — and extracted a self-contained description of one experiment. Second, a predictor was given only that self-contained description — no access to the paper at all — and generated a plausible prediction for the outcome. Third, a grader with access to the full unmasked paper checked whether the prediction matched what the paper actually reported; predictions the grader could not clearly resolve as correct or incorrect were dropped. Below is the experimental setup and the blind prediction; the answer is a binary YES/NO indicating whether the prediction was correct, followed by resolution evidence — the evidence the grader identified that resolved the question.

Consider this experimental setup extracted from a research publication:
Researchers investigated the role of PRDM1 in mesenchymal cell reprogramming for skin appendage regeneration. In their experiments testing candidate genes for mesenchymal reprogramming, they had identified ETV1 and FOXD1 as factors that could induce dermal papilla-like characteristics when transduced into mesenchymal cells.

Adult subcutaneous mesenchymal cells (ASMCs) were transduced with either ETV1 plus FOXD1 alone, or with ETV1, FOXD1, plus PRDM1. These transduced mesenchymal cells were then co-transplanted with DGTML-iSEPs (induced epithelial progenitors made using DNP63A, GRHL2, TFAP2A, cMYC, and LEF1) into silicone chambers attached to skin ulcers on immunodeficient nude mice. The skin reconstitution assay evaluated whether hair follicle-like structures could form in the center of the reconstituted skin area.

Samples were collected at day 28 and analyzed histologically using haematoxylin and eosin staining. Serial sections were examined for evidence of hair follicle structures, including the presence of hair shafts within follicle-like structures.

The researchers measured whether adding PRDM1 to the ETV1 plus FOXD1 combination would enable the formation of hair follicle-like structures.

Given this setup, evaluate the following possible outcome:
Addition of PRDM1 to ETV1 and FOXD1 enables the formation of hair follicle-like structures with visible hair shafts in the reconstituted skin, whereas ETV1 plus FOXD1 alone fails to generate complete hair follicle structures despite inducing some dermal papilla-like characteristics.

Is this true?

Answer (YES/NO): YES